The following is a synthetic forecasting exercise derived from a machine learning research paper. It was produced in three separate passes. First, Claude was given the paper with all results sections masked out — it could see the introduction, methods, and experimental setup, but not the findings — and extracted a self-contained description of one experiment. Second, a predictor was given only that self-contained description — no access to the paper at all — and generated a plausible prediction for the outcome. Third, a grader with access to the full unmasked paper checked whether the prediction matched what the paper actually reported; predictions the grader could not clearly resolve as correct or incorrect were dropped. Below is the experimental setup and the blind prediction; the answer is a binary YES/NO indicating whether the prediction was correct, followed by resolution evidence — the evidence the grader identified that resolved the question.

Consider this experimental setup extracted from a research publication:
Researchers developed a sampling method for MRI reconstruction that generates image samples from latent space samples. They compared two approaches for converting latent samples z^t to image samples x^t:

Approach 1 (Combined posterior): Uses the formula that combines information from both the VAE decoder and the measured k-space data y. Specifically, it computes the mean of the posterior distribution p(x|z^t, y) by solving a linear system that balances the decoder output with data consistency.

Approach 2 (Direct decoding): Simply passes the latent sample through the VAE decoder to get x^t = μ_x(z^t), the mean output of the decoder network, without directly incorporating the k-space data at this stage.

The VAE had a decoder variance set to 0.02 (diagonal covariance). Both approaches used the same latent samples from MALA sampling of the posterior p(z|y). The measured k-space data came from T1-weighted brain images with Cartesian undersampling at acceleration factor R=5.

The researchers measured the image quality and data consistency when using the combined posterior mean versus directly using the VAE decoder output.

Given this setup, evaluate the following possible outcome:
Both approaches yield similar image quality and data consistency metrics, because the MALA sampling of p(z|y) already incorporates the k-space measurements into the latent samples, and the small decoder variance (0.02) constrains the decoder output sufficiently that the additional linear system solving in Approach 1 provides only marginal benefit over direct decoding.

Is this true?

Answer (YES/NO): NO